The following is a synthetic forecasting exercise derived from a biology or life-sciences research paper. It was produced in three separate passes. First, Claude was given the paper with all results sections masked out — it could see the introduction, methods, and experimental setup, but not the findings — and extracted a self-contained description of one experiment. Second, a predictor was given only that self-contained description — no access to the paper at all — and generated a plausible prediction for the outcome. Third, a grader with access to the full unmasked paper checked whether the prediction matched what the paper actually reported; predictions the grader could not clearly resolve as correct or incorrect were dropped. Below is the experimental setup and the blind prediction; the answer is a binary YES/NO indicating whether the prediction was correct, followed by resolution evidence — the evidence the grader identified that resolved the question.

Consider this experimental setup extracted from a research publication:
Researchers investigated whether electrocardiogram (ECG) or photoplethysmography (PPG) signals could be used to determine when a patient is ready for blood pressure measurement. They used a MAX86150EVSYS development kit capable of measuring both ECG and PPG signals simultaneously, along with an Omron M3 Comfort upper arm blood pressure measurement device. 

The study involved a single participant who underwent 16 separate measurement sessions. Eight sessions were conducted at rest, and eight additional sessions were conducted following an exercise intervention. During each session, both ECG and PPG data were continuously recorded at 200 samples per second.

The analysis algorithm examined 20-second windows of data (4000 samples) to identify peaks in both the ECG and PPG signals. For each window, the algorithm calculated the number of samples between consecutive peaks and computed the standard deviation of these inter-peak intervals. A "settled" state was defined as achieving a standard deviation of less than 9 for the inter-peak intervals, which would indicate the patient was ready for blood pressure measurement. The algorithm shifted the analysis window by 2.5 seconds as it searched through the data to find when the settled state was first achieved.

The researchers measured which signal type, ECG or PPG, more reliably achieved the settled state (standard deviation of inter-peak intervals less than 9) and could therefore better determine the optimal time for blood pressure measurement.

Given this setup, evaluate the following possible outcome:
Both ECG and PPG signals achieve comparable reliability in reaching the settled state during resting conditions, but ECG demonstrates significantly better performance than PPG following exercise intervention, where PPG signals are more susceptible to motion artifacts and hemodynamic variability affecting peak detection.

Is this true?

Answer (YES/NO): NO